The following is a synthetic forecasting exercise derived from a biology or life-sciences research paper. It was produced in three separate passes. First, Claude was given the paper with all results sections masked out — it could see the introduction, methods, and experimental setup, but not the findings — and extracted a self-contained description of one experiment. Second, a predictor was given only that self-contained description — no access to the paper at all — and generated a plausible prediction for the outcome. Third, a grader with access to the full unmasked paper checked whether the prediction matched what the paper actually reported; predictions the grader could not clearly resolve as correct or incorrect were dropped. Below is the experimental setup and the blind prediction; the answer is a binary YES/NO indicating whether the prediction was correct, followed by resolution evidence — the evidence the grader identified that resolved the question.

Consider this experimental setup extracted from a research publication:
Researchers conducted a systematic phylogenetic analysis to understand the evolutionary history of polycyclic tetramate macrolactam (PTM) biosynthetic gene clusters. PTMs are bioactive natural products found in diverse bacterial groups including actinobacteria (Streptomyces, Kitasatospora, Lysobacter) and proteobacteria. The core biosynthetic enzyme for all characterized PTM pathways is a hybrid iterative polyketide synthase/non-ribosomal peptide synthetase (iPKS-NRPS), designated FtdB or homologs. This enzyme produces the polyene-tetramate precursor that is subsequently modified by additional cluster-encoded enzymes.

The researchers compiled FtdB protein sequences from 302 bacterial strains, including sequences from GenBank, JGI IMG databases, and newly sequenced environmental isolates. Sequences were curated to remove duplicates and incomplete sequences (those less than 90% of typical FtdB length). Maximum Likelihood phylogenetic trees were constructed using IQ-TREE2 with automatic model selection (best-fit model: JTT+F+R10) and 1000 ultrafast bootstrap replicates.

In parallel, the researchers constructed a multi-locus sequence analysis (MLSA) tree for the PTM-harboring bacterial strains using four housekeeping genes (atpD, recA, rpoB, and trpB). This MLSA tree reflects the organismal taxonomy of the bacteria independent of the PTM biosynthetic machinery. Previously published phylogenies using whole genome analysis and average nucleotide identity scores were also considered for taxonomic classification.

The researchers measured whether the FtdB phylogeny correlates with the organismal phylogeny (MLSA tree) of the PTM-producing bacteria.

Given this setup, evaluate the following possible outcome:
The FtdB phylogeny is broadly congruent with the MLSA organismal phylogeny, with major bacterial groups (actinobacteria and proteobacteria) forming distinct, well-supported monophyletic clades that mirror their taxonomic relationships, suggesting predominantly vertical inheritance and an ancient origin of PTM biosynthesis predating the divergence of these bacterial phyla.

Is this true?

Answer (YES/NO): NO